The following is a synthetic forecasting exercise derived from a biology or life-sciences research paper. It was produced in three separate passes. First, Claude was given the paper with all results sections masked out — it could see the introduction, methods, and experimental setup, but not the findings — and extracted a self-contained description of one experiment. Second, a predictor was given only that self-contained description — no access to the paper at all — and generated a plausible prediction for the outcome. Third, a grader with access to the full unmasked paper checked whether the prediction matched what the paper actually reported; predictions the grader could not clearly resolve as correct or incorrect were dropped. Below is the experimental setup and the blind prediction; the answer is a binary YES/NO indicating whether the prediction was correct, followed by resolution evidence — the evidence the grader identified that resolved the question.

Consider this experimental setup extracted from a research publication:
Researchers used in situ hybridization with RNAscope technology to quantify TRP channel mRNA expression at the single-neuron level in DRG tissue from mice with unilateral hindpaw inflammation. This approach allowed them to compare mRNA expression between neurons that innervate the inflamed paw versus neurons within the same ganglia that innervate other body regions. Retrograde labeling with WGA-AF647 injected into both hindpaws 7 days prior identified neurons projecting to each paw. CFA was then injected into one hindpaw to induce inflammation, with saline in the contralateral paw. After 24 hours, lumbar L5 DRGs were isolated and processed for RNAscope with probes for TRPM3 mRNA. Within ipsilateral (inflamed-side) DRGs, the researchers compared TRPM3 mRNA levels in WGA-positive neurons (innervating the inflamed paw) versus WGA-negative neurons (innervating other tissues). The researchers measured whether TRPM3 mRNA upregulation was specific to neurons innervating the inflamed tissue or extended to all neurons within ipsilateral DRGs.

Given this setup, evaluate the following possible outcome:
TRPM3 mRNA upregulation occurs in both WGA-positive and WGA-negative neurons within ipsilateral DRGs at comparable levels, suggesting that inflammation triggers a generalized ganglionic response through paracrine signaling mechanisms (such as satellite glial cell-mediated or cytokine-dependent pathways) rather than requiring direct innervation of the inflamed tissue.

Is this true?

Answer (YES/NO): NO